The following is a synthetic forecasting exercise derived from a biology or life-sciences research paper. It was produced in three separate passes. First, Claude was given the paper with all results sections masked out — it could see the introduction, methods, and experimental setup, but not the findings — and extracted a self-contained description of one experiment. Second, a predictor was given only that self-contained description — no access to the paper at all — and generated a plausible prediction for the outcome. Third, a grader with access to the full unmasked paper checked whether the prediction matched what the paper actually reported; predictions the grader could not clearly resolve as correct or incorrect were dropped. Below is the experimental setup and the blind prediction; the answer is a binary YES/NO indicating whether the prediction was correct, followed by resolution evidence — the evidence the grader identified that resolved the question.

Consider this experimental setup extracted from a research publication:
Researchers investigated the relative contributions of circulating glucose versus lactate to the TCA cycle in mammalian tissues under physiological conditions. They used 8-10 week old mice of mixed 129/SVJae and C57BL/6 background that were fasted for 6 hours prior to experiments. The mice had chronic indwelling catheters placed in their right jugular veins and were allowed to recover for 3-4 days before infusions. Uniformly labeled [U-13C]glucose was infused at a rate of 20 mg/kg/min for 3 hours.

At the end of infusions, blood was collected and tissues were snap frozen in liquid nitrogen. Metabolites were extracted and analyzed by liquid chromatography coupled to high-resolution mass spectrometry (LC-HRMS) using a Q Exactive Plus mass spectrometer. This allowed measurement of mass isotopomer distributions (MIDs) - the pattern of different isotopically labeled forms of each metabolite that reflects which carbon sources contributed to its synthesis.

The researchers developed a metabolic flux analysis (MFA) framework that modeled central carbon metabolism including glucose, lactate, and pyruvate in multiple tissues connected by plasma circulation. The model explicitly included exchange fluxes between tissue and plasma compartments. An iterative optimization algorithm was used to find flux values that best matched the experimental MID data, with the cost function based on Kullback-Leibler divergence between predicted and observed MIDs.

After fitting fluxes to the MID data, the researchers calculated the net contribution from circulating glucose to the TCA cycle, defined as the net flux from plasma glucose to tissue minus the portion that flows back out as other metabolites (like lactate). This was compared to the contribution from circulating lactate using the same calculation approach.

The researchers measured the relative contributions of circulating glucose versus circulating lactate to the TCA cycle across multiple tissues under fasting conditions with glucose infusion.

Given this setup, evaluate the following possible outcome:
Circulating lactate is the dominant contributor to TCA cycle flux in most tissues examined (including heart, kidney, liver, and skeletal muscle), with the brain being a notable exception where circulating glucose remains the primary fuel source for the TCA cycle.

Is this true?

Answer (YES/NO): NO